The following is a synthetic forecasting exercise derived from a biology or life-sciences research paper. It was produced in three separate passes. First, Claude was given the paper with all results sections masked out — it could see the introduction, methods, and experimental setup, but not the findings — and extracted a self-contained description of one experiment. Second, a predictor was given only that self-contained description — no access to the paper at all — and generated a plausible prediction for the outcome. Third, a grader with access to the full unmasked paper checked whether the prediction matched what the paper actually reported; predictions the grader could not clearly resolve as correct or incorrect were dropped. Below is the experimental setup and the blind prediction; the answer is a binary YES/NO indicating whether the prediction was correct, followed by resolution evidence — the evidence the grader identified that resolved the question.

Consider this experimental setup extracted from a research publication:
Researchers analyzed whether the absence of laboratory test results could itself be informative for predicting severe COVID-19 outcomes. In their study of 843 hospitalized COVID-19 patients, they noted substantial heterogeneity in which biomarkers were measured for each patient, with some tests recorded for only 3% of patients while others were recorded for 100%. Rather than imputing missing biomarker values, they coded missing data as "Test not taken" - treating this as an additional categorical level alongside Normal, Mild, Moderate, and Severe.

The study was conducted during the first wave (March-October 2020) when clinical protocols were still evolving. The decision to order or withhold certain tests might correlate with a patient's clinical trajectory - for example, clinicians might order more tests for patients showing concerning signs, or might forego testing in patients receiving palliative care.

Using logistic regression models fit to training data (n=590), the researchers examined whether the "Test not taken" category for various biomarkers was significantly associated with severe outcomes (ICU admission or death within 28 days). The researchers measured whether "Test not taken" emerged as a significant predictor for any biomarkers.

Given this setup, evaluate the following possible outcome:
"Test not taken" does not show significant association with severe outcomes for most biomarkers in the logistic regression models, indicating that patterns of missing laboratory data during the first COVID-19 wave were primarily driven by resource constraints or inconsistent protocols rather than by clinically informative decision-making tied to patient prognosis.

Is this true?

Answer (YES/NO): NO